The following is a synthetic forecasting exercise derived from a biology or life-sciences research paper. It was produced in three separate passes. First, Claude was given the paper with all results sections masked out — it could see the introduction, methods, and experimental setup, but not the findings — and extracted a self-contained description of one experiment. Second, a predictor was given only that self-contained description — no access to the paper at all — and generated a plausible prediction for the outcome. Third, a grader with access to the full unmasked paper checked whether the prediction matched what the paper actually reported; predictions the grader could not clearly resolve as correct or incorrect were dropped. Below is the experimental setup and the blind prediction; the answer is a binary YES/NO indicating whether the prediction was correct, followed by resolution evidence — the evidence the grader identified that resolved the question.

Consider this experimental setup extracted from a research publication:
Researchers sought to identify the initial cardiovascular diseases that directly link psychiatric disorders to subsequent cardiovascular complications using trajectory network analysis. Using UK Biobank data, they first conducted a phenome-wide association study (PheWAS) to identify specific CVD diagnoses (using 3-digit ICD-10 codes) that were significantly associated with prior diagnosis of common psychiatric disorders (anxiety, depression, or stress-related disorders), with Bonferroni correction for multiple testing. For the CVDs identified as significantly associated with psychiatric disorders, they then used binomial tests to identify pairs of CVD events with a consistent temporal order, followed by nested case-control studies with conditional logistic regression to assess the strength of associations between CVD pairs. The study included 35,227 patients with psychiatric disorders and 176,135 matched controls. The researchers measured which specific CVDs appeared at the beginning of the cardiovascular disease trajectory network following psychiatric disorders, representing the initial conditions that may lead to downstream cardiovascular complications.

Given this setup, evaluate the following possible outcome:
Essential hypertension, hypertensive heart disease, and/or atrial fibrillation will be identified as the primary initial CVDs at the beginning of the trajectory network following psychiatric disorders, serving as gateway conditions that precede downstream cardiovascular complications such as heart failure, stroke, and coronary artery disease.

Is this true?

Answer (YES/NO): NO